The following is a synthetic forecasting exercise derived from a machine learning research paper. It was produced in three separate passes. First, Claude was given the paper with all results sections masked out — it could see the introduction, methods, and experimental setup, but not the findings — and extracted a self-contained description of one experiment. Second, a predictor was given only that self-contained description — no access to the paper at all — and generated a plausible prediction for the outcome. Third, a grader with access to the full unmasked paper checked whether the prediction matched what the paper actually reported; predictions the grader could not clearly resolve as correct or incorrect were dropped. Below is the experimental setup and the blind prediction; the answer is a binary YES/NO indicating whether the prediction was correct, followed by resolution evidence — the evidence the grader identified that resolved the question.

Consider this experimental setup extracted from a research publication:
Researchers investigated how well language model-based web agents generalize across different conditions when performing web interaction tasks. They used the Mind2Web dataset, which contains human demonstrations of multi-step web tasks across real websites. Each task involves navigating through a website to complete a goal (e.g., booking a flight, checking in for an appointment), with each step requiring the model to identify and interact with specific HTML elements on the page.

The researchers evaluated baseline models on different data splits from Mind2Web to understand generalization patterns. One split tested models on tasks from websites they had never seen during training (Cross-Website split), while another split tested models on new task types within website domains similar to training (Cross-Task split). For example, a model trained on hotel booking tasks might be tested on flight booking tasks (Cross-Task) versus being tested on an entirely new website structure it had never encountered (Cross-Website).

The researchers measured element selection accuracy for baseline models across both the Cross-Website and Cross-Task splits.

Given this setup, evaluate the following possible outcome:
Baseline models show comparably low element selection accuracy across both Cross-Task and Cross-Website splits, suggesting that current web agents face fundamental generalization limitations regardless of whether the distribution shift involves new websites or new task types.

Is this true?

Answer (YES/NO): NO